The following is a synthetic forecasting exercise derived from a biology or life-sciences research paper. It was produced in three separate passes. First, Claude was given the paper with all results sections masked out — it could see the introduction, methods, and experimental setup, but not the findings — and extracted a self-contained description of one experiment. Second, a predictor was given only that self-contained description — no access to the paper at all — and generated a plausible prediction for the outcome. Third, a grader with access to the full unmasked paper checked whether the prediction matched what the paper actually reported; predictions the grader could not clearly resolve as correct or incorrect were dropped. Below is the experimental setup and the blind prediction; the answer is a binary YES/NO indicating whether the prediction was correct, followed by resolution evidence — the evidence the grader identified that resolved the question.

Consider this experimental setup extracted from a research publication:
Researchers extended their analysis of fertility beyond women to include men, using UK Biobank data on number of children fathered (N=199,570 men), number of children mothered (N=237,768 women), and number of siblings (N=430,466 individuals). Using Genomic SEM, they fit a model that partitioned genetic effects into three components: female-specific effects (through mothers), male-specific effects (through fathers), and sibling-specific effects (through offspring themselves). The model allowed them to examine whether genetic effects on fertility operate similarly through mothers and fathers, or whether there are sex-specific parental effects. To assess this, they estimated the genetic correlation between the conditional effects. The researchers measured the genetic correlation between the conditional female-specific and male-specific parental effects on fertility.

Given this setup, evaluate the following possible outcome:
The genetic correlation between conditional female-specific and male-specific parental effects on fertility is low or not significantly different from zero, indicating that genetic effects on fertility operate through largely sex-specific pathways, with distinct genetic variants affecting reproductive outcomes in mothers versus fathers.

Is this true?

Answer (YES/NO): NO